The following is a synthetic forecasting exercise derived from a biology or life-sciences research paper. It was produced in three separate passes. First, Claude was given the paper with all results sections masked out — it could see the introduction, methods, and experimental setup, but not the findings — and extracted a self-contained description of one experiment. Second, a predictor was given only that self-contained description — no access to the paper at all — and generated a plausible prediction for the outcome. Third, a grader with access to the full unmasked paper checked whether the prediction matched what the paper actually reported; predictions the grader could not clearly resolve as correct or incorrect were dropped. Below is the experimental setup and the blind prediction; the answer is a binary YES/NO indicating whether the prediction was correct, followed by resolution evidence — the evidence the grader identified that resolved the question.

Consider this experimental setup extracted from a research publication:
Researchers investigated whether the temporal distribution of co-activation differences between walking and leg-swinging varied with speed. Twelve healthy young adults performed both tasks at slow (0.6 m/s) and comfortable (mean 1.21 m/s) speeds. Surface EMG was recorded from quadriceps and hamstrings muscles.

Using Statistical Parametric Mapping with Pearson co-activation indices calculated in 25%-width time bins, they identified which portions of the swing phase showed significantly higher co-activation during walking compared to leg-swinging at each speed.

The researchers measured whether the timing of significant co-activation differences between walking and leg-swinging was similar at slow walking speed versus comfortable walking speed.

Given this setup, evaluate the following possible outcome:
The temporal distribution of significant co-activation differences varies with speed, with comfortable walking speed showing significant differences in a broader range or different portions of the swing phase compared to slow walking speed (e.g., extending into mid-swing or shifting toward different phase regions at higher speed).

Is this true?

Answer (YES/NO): YES